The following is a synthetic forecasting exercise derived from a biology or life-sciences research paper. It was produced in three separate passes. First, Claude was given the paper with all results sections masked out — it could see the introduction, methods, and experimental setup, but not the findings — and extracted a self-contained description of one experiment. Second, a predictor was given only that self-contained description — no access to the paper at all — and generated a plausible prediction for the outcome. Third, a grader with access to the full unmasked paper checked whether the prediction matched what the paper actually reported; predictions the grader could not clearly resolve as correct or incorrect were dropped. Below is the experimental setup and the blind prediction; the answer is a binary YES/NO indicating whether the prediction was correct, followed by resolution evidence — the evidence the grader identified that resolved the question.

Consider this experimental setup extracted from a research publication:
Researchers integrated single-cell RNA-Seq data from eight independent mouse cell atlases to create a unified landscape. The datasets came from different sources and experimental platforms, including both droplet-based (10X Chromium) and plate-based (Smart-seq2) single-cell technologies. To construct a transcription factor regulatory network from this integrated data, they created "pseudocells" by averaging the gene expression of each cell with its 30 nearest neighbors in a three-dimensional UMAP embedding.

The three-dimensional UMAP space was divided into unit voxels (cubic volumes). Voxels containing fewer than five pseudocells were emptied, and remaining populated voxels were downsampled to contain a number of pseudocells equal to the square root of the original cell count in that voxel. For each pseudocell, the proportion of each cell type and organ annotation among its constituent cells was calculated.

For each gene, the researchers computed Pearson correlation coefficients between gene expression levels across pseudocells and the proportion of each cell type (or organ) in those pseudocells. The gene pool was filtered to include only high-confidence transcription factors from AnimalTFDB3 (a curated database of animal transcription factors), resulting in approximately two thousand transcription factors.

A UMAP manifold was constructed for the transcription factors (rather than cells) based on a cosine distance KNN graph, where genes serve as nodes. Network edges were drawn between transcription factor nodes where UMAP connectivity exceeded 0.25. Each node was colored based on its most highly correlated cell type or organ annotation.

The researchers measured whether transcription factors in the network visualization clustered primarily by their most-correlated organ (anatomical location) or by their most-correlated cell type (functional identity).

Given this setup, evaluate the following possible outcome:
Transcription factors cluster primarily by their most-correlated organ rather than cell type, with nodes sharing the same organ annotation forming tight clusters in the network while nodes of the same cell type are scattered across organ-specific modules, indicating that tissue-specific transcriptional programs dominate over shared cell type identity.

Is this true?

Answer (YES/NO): NO